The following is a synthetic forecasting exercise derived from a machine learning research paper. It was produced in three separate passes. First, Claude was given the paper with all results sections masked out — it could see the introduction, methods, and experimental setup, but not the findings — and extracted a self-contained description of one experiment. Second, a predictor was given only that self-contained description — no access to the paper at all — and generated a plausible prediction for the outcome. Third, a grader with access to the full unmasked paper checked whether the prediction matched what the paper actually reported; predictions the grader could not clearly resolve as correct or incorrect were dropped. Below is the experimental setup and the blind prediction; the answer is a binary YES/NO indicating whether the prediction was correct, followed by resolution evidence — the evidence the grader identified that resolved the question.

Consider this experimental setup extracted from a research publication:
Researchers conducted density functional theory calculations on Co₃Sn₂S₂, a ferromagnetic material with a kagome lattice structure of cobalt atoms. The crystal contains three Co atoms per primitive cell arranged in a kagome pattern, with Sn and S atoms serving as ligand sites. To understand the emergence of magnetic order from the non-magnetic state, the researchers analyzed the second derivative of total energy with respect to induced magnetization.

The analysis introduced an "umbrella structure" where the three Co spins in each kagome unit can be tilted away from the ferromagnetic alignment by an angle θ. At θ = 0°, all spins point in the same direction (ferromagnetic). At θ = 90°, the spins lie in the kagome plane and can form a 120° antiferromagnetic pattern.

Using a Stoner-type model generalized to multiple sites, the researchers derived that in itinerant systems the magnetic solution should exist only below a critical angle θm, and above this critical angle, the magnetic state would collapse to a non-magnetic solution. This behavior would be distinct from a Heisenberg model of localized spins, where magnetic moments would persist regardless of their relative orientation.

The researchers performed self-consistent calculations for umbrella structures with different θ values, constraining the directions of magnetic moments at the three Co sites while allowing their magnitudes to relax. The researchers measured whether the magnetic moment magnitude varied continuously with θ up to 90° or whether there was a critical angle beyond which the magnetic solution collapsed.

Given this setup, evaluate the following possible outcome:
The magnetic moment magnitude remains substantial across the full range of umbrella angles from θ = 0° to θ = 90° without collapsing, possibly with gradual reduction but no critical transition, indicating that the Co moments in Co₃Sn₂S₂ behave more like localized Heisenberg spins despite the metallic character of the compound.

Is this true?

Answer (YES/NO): NO